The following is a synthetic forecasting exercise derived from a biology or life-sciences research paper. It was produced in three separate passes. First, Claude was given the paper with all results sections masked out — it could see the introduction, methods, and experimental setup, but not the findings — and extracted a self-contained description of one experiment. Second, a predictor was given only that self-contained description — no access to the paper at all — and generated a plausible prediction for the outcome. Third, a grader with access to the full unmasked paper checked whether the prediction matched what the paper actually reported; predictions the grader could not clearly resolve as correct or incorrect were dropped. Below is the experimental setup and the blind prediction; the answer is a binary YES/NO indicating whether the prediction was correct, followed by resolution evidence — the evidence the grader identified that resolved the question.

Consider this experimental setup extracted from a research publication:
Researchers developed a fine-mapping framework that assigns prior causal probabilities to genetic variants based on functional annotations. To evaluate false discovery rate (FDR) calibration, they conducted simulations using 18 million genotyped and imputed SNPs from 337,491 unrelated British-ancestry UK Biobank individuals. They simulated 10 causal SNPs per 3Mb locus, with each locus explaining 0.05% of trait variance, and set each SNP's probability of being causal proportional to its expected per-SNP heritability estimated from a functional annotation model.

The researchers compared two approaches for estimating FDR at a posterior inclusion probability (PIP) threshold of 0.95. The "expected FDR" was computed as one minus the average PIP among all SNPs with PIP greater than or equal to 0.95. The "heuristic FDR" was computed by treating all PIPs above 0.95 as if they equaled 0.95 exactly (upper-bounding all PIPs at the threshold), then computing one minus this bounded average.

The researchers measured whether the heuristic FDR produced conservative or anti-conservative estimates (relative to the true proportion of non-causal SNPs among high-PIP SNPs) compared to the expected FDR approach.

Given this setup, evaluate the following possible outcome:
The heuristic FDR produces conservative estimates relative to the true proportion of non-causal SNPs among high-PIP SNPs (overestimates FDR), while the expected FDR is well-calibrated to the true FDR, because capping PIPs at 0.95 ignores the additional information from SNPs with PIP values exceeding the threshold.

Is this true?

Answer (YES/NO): NO